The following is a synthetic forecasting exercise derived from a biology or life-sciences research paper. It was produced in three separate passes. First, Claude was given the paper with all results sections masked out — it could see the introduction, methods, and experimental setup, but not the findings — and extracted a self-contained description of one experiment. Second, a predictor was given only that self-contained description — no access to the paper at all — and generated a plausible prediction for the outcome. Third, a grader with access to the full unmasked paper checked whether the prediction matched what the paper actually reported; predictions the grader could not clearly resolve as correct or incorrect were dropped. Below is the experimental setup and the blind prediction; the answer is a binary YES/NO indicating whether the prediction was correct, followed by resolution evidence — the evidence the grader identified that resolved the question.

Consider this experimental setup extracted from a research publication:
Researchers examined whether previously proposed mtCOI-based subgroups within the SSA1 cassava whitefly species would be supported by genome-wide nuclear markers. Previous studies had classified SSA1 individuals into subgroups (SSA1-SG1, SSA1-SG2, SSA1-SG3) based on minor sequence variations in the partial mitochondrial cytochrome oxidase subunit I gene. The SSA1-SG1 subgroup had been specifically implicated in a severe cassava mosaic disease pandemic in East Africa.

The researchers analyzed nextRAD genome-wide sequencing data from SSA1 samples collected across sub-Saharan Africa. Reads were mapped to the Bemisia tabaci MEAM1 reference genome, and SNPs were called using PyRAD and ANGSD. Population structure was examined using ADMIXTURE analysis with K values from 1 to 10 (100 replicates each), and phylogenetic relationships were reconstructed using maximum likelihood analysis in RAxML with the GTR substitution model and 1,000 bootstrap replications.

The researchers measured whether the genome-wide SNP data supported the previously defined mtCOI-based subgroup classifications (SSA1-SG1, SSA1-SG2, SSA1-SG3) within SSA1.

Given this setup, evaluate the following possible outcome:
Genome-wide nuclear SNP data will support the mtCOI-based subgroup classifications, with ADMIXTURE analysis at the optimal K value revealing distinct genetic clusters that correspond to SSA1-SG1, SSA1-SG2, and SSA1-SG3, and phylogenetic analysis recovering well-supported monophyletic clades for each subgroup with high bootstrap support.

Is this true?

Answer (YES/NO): NO